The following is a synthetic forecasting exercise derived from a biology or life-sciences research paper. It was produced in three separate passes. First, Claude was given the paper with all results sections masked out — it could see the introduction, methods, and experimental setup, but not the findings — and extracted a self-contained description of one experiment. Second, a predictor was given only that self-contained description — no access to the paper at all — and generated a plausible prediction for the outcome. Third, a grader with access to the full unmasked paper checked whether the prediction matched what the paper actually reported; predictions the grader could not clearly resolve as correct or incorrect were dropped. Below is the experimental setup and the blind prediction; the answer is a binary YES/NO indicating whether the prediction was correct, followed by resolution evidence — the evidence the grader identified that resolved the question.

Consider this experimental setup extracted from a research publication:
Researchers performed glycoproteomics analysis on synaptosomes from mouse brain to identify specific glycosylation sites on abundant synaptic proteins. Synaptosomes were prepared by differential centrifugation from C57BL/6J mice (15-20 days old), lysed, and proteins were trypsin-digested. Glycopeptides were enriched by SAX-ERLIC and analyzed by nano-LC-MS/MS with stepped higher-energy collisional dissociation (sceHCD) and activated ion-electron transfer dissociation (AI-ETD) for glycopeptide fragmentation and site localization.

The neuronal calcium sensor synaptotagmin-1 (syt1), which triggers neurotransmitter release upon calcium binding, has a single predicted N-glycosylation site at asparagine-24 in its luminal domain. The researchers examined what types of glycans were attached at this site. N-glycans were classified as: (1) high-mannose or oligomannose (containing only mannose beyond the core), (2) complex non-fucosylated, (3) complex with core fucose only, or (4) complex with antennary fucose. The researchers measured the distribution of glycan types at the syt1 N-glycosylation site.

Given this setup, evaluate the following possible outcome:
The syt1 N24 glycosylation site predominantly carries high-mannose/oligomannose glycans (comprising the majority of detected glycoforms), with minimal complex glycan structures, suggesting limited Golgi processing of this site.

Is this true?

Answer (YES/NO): YES